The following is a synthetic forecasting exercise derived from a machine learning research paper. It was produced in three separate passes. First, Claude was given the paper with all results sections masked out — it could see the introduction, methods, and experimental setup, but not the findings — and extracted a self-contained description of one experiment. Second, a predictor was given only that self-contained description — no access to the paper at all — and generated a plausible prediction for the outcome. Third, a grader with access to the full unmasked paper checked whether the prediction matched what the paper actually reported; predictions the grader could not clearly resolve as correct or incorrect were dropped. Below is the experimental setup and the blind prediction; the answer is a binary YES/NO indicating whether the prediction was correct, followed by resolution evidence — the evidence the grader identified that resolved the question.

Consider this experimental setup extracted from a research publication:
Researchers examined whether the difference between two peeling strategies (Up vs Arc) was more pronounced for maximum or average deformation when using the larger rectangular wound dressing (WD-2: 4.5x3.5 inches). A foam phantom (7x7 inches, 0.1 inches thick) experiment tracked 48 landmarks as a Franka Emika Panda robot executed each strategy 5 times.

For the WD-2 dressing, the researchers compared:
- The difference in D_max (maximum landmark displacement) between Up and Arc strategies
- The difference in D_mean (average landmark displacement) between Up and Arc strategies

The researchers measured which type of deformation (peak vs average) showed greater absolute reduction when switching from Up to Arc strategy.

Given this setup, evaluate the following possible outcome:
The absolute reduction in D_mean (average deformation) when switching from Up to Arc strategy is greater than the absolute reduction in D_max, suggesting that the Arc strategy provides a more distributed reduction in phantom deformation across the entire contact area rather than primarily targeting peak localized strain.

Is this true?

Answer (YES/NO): NO